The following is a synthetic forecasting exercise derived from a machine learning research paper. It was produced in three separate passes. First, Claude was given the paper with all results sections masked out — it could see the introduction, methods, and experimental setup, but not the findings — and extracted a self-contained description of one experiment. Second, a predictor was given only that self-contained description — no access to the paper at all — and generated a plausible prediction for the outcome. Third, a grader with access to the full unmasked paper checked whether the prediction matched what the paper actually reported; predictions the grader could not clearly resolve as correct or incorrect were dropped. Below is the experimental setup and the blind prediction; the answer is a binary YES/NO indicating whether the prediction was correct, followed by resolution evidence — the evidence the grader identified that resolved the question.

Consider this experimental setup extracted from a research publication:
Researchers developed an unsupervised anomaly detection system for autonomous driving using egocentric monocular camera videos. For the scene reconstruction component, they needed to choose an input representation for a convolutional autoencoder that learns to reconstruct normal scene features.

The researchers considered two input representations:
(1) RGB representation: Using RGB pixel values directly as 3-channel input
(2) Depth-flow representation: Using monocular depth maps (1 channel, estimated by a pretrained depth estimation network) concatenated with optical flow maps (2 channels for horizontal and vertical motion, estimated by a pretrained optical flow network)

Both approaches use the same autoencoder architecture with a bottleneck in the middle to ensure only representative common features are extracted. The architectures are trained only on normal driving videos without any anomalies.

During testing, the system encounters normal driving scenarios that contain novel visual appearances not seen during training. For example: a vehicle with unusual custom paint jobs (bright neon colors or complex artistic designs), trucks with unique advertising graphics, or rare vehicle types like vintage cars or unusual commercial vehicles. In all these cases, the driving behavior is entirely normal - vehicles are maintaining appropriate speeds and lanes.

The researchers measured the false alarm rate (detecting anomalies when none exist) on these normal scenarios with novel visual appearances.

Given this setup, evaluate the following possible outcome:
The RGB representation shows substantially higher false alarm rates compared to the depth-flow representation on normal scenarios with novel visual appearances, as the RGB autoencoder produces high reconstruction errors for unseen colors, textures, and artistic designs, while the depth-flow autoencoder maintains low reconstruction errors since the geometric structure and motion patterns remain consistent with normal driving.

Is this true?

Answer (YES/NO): YES